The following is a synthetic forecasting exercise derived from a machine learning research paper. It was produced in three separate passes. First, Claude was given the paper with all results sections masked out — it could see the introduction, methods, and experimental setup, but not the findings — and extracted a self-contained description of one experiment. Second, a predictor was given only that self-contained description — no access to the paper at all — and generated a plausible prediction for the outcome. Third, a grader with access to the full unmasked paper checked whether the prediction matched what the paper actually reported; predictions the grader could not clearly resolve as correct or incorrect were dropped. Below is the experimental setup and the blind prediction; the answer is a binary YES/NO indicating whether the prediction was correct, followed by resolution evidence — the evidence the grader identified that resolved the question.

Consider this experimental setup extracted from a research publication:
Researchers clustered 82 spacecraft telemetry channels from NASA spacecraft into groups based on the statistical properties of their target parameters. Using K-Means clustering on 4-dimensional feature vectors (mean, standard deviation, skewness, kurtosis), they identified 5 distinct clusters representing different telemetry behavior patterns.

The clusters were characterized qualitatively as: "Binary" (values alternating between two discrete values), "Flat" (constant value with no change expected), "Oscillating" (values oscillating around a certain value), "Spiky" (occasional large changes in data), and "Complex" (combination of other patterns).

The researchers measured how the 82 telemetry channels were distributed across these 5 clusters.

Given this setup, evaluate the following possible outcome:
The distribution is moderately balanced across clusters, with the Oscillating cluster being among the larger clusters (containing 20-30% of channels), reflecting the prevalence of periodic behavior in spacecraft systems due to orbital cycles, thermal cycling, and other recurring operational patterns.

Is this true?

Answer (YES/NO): NO